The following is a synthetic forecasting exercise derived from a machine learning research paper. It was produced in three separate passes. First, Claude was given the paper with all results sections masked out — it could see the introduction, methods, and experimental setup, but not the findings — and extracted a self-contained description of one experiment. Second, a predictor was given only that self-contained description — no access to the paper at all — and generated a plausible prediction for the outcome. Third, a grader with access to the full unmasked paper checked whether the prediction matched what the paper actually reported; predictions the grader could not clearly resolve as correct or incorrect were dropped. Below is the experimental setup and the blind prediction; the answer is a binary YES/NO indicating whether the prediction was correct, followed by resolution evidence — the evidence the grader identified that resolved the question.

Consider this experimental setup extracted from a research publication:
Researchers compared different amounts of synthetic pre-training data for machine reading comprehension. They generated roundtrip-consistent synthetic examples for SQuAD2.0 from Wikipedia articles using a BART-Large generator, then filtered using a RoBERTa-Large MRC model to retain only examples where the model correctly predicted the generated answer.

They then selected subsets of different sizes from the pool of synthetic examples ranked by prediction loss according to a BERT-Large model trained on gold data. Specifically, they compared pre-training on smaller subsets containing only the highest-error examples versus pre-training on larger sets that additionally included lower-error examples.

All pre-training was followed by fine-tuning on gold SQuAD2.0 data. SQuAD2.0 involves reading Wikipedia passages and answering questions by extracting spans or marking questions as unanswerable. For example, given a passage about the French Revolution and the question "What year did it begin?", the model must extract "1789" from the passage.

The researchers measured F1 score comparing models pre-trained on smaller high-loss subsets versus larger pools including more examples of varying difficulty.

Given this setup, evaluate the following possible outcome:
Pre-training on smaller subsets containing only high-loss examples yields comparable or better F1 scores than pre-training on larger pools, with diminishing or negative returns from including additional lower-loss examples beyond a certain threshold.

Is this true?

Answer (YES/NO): YES